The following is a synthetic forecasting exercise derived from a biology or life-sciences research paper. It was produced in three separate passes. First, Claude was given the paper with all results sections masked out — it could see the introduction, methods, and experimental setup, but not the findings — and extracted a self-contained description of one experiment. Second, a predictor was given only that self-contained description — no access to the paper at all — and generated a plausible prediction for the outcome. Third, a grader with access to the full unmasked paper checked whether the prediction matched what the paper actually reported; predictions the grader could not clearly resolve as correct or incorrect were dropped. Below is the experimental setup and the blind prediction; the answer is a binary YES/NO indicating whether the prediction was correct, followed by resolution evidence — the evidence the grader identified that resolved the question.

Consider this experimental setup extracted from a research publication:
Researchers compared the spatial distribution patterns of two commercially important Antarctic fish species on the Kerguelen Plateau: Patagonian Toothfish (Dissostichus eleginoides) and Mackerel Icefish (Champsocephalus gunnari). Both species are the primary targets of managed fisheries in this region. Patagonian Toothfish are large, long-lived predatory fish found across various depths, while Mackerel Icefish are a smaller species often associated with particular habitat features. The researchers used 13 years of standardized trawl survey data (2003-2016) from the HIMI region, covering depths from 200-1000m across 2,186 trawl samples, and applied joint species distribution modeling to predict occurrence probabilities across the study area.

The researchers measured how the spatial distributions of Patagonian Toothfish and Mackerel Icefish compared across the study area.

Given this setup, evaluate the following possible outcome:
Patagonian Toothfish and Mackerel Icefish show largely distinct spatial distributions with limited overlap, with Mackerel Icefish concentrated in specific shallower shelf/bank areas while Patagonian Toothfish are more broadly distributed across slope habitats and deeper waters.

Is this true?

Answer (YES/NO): NO